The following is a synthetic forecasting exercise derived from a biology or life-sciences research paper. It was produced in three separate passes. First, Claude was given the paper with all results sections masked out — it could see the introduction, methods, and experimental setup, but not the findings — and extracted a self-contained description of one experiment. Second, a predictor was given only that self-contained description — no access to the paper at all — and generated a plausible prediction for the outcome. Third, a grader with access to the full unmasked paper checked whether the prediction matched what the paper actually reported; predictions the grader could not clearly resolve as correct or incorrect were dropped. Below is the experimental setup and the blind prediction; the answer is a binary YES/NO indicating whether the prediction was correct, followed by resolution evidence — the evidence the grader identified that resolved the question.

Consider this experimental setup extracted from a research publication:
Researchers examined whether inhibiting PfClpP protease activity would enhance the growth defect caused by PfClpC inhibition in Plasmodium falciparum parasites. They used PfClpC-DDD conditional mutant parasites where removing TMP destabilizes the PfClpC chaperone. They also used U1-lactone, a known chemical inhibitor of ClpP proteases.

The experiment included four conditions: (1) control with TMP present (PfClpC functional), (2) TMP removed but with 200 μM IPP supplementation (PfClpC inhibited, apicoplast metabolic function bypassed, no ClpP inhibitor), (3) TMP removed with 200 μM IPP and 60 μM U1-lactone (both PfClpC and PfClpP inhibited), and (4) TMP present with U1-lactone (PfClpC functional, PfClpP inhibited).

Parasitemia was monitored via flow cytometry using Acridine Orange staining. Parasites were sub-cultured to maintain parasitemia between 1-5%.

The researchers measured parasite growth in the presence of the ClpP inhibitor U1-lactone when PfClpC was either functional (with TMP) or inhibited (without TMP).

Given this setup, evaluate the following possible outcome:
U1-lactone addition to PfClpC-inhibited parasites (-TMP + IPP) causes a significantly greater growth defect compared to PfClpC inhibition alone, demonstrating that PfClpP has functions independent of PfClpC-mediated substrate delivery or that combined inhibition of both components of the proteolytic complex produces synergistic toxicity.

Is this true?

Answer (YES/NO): NO